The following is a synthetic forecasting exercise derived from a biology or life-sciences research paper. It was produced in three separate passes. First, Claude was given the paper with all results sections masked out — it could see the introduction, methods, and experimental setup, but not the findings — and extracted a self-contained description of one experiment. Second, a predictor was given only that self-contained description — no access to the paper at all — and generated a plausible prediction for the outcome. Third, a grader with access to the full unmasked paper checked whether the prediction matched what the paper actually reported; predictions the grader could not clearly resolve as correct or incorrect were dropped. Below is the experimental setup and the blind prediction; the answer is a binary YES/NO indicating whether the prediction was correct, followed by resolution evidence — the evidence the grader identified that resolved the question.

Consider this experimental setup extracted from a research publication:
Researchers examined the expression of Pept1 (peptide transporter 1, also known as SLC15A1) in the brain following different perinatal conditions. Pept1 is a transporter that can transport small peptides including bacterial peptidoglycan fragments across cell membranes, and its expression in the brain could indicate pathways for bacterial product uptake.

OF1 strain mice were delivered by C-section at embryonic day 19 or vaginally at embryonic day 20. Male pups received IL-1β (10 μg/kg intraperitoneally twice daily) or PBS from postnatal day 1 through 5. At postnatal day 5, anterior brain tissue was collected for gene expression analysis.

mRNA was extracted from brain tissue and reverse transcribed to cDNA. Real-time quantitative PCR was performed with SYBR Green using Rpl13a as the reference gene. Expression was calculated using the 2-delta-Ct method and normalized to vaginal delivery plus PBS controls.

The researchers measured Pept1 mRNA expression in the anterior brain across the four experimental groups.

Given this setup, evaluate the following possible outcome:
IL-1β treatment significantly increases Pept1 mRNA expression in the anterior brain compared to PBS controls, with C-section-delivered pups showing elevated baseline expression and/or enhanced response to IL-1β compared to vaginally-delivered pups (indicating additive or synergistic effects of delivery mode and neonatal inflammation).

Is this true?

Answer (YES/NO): NO